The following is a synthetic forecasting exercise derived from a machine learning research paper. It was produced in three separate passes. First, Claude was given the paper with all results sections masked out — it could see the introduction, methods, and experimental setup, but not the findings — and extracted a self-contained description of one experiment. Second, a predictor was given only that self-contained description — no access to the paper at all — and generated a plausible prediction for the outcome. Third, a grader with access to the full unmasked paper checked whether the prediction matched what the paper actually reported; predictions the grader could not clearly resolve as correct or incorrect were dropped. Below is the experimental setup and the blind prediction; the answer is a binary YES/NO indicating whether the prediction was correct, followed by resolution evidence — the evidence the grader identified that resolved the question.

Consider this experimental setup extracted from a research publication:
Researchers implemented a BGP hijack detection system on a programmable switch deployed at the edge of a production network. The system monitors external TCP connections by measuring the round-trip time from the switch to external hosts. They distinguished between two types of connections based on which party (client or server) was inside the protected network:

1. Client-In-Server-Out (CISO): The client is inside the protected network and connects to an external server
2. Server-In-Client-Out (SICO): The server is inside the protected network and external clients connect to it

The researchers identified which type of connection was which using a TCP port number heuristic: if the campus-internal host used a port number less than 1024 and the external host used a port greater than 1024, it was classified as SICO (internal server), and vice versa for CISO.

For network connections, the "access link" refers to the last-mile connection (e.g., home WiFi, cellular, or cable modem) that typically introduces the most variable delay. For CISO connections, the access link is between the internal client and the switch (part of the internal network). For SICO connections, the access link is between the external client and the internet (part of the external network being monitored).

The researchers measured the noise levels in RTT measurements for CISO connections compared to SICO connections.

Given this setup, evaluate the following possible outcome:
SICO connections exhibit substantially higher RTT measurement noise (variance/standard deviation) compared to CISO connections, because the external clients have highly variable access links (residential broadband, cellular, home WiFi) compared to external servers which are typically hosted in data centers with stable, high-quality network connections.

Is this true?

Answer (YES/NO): YES